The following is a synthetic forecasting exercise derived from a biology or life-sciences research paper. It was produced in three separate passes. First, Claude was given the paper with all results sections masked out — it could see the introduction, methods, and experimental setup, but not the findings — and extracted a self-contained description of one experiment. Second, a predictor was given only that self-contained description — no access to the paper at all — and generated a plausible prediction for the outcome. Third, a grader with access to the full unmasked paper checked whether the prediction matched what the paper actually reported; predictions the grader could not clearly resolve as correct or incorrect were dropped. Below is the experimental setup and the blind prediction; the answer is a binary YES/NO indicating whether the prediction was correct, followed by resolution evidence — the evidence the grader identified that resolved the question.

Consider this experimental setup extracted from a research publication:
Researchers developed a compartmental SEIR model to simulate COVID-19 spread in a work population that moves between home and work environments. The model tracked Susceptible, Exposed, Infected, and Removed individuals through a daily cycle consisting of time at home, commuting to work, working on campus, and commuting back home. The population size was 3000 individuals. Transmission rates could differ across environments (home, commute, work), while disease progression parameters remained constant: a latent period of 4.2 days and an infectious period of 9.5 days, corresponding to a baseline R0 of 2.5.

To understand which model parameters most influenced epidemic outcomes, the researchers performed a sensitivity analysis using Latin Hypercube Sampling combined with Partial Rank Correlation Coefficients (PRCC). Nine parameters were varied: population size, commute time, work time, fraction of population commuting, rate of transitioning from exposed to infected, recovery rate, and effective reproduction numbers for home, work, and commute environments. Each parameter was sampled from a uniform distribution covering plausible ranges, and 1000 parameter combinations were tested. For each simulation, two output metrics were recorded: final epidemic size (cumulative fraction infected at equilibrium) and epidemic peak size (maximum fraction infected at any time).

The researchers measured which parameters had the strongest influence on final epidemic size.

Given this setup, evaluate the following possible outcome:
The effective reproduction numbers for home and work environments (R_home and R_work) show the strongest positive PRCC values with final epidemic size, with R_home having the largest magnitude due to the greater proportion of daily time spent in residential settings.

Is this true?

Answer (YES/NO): NO